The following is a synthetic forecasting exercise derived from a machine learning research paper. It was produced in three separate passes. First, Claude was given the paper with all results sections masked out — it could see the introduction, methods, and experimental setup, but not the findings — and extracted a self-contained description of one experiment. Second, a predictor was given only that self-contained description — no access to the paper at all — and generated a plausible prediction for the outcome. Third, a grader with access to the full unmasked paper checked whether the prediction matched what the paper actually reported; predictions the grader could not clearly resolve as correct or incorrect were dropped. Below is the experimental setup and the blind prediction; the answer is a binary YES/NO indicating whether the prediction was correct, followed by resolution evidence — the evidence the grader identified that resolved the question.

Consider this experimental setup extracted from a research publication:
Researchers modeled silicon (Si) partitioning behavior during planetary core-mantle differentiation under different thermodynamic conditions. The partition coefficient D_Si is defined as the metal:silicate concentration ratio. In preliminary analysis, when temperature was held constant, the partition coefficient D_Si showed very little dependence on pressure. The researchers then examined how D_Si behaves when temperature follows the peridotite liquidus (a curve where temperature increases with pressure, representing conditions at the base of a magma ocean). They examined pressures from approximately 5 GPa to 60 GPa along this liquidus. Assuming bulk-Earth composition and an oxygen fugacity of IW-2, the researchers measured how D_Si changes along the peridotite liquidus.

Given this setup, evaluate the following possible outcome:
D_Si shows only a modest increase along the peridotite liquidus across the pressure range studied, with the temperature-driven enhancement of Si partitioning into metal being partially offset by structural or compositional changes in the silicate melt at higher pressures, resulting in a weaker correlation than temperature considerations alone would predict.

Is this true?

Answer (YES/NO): NO